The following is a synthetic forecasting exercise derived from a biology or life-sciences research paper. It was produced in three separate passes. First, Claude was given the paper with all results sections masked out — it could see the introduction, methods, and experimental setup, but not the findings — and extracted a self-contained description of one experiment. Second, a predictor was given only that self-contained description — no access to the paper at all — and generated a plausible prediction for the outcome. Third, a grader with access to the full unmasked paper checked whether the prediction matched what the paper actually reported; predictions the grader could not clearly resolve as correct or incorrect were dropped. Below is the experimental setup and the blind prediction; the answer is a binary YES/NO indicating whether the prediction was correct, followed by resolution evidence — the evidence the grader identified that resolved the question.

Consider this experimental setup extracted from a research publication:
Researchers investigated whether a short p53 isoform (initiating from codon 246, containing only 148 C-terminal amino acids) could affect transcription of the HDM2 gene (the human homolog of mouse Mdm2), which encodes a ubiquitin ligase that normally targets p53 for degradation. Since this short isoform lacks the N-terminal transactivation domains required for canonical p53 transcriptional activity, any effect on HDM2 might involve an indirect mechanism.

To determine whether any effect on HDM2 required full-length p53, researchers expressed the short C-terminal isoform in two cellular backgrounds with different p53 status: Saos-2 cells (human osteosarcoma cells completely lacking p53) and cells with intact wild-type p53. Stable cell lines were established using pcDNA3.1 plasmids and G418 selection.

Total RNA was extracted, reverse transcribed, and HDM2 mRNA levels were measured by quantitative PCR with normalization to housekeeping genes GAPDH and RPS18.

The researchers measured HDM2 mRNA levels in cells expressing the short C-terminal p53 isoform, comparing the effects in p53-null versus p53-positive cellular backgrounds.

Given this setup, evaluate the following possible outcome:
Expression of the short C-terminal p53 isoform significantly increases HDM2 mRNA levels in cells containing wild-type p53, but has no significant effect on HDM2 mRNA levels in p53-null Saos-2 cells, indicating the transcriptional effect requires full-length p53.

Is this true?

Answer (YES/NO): NO